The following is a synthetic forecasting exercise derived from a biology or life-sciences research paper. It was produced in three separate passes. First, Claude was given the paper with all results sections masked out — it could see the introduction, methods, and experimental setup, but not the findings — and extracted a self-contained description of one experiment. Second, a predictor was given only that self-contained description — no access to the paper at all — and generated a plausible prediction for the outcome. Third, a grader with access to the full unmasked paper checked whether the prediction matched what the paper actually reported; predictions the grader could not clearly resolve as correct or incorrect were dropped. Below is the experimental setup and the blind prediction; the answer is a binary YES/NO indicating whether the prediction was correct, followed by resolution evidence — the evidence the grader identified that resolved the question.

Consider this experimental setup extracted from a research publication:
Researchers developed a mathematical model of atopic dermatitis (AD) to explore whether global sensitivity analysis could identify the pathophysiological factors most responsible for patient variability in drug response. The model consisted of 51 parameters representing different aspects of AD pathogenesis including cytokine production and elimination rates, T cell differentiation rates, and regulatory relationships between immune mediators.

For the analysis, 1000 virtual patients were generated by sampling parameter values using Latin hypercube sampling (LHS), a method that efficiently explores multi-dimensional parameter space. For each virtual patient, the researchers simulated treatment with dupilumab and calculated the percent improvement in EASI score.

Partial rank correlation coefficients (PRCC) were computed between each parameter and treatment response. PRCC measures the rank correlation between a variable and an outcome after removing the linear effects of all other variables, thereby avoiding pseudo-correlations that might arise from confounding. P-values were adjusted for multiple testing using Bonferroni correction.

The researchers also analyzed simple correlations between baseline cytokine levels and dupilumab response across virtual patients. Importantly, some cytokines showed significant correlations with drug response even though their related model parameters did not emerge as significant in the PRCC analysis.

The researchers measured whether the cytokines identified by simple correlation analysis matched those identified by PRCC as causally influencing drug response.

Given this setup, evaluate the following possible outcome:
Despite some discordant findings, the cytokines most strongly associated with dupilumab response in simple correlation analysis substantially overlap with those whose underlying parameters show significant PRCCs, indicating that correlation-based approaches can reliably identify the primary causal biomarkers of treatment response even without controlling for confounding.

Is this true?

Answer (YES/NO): NO